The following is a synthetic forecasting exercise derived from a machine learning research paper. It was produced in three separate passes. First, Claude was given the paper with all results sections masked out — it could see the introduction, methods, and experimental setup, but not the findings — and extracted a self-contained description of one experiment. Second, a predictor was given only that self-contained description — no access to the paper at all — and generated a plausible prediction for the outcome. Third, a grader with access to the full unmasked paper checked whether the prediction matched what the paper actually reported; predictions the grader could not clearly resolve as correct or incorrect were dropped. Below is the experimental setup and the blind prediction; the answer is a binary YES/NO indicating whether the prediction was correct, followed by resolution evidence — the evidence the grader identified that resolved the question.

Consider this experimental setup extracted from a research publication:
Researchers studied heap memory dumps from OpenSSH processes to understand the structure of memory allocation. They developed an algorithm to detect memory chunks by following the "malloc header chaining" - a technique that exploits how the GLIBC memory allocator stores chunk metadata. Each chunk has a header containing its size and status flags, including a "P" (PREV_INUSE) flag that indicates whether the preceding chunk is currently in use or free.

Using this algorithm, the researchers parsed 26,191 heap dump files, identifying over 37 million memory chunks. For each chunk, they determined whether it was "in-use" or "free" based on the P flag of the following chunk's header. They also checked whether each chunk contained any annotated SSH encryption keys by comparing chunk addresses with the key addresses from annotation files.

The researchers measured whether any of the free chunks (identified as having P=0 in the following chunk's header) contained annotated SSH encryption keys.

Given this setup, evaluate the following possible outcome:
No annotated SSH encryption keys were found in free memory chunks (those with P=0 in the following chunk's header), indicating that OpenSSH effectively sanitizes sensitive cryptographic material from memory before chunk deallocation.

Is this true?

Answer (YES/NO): NO